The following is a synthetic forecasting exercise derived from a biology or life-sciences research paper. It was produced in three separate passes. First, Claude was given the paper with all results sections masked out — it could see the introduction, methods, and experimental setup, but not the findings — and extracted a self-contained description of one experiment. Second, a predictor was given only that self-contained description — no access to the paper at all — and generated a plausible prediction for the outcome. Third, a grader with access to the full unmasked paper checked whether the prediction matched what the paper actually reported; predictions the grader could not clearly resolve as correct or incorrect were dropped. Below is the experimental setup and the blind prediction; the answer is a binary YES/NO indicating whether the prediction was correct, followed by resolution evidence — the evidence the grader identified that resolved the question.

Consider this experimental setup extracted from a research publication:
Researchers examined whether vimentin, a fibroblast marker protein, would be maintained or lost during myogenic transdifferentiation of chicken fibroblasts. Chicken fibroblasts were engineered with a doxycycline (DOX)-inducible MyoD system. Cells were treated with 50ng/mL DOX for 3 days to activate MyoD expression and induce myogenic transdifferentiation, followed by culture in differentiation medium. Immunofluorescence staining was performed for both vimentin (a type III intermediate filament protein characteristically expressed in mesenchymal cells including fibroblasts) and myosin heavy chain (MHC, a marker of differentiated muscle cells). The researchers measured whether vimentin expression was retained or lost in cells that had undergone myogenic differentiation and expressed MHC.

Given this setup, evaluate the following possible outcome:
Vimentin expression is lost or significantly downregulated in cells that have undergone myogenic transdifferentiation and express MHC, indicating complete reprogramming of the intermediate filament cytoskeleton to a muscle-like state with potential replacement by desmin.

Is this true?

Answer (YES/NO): YES